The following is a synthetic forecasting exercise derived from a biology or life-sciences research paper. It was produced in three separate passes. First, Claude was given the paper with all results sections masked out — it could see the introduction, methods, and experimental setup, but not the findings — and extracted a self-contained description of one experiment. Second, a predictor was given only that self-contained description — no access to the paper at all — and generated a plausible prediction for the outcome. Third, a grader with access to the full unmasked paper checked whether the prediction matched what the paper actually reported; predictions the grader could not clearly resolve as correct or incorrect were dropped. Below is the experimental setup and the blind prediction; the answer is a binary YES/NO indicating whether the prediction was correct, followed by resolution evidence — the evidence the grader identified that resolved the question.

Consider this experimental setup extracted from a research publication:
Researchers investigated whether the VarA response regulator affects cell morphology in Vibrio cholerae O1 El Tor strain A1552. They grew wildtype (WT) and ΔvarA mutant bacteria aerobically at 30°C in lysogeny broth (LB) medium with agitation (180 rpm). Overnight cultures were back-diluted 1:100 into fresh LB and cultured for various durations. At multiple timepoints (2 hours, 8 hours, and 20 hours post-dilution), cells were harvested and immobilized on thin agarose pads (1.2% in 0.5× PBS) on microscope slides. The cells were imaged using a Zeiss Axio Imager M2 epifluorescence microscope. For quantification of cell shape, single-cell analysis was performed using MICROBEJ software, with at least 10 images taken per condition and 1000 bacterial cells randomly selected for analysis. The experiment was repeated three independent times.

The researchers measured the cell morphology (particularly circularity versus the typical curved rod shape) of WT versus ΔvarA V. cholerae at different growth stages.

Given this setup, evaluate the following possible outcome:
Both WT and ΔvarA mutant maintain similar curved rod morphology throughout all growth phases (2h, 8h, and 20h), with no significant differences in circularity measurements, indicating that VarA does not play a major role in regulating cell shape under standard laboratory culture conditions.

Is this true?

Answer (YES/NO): NO